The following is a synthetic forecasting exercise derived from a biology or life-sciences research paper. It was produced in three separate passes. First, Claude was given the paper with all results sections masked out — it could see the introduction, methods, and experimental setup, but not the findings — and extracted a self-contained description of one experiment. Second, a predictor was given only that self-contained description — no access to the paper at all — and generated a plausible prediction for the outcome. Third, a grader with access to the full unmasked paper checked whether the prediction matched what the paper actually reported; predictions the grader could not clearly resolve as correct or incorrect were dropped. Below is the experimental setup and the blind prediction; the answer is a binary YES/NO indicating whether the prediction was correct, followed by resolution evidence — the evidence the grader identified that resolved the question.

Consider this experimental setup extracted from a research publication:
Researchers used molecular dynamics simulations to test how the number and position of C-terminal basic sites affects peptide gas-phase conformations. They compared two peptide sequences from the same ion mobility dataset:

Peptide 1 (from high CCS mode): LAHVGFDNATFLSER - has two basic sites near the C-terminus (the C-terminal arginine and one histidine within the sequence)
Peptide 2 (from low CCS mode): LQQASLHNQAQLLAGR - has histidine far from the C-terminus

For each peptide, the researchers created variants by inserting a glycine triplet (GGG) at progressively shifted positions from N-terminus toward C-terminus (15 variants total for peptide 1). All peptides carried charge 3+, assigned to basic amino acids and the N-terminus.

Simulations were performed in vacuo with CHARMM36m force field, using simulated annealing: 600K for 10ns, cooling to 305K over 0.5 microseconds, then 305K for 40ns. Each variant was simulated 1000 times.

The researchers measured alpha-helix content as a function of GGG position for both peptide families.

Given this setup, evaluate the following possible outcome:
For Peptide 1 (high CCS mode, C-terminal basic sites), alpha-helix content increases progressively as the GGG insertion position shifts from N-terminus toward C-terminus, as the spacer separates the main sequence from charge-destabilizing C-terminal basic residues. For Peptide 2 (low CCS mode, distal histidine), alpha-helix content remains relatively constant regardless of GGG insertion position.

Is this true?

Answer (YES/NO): NO